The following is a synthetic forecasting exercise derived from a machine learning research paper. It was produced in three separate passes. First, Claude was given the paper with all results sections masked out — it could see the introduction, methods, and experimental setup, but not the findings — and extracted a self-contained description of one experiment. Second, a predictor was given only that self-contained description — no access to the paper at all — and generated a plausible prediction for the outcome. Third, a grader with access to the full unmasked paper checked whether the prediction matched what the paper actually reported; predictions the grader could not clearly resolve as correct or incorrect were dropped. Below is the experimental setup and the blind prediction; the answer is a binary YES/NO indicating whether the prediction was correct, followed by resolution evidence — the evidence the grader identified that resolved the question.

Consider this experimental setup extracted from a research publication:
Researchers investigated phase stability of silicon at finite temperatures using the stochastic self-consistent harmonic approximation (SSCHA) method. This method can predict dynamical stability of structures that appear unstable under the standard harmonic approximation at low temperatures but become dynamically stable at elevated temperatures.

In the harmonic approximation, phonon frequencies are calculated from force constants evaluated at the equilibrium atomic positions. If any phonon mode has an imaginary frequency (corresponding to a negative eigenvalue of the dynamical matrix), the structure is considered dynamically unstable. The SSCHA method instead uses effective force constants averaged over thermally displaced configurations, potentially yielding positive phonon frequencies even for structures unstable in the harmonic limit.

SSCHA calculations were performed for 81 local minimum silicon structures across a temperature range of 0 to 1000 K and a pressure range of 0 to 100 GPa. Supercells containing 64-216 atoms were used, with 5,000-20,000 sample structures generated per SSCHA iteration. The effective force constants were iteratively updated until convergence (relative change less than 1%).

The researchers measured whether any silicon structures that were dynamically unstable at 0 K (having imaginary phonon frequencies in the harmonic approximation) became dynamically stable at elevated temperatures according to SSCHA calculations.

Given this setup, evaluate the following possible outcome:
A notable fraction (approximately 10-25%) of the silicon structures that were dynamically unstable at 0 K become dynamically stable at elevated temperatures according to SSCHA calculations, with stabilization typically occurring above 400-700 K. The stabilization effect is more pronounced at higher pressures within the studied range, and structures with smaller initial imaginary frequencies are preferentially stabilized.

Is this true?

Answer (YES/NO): NO